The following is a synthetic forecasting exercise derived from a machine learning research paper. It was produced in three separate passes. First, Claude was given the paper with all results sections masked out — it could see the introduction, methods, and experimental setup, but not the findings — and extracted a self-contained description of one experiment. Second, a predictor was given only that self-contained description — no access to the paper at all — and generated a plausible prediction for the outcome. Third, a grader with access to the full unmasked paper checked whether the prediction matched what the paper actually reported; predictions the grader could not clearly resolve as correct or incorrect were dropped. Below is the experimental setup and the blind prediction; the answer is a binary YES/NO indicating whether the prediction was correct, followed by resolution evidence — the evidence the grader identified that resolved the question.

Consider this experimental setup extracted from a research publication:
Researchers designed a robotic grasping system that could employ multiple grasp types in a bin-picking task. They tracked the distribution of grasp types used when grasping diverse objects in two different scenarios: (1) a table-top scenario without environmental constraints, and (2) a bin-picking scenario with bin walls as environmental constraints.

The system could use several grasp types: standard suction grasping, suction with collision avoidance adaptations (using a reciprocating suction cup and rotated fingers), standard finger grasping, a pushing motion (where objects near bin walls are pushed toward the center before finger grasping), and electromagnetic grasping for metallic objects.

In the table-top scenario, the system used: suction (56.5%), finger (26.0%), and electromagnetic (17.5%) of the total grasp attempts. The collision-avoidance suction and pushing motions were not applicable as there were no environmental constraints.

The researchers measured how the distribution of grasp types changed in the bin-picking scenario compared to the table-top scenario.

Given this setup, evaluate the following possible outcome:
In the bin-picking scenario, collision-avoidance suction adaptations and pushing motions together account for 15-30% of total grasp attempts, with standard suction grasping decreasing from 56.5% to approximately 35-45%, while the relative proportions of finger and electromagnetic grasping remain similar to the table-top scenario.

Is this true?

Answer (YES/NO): NO